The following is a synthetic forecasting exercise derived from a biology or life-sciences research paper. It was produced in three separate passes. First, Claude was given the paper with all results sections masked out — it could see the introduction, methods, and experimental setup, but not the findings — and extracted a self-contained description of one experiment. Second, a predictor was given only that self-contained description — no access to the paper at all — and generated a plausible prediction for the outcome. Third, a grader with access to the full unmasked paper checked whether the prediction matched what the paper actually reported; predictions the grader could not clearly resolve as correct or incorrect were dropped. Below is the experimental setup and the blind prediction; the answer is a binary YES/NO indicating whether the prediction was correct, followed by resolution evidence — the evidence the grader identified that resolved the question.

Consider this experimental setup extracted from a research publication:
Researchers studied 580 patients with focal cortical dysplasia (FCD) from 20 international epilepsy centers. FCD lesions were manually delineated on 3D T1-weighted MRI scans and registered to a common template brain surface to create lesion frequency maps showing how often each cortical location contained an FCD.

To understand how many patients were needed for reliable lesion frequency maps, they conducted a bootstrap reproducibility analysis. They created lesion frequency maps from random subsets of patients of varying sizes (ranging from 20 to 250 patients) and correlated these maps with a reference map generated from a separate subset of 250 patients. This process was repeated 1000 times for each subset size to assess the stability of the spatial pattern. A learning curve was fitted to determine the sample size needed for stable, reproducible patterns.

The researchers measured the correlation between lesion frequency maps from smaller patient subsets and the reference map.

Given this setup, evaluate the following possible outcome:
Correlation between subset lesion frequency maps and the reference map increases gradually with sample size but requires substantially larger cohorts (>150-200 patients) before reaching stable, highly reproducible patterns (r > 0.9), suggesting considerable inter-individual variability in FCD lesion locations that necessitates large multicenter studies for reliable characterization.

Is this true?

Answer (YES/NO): NO